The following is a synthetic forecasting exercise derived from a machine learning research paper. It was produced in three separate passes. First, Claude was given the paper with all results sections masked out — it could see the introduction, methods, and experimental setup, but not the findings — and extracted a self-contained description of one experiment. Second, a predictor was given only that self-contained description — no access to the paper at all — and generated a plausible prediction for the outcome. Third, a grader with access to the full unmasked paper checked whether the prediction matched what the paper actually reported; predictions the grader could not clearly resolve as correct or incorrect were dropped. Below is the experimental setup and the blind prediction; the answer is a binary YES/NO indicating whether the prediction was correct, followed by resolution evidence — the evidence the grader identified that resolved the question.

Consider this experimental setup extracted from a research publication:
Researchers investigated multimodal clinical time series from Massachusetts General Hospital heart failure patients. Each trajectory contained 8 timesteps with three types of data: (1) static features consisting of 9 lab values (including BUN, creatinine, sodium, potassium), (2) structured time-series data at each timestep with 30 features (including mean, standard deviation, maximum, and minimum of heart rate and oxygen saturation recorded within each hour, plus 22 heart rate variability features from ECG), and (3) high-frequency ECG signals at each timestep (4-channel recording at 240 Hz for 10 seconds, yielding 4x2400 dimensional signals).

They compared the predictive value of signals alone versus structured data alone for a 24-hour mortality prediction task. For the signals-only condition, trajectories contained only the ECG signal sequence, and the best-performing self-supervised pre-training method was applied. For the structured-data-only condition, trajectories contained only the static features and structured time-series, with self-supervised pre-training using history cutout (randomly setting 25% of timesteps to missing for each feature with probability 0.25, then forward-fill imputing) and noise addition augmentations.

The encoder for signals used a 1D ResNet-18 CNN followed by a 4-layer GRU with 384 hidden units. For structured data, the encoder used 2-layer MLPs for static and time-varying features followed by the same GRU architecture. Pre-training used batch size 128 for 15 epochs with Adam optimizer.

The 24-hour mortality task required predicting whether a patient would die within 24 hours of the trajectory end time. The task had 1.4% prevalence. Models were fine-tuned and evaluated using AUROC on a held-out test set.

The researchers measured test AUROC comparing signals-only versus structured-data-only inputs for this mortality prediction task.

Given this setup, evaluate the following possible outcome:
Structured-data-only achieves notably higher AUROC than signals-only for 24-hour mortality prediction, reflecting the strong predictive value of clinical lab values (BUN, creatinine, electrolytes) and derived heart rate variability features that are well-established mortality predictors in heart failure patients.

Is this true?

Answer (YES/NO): YES